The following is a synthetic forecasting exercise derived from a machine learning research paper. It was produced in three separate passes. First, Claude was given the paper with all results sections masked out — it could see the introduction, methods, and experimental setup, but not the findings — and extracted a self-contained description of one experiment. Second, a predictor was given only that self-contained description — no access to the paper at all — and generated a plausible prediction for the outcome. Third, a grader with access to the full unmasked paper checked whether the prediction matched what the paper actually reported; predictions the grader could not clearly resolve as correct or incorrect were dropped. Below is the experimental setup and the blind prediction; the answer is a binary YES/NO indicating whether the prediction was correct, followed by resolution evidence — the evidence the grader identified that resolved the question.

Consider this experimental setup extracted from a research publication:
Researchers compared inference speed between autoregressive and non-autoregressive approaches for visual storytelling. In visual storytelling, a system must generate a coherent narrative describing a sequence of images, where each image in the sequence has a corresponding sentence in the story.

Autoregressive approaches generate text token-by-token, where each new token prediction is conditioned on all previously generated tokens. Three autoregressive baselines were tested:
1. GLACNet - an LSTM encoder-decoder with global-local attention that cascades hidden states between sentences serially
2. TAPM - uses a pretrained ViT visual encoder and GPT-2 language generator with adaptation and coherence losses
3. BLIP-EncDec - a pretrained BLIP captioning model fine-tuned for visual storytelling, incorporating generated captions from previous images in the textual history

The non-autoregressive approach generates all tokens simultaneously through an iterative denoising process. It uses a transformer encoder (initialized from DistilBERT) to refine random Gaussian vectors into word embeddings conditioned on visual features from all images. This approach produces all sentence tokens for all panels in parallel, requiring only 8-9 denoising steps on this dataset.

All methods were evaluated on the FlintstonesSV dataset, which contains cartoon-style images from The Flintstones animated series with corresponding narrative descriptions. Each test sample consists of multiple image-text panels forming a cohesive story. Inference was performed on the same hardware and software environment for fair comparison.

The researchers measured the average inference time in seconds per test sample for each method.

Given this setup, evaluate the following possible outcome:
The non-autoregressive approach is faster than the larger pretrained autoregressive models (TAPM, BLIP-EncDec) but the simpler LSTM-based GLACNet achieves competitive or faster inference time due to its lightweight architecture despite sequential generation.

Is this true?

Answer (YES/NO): NO